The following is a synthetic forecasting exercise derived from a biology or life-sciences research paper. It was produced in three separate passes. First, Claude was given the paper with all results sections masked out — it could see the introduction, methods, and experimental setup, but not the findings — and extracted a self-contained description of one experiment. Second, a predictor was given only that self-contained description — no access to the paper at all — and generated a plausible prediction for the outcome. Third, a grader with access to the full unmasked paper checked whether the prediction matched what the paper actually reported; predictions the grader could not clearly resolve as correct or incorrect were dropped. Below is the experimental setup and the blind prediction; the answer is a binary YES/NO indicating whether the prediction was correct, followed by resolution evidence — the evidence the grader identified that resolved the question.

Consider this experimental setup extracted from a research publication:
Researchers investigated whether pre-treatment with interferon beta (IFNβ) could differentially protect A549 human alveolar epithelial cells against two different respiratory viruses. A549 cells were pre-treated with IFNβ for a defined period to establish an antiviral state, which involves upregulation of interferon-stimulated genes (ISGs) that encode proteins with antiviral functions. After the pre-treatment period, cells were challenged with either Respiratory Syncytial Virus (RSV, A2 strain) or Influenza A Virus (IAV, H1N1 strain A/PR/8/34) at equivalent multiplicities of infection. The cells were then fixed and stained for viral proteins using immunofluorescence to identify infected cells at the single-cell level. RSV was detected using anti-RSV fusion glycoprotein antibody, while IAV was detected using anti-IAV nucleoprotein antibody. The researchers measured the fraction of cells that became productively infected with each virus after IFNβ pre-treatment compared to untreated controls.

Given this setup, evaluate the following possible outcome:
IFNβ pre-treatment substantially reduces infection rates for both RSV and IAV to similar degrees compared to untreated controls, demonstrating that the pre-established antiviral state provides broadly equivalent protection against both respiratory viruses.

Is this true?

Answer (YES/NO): NO